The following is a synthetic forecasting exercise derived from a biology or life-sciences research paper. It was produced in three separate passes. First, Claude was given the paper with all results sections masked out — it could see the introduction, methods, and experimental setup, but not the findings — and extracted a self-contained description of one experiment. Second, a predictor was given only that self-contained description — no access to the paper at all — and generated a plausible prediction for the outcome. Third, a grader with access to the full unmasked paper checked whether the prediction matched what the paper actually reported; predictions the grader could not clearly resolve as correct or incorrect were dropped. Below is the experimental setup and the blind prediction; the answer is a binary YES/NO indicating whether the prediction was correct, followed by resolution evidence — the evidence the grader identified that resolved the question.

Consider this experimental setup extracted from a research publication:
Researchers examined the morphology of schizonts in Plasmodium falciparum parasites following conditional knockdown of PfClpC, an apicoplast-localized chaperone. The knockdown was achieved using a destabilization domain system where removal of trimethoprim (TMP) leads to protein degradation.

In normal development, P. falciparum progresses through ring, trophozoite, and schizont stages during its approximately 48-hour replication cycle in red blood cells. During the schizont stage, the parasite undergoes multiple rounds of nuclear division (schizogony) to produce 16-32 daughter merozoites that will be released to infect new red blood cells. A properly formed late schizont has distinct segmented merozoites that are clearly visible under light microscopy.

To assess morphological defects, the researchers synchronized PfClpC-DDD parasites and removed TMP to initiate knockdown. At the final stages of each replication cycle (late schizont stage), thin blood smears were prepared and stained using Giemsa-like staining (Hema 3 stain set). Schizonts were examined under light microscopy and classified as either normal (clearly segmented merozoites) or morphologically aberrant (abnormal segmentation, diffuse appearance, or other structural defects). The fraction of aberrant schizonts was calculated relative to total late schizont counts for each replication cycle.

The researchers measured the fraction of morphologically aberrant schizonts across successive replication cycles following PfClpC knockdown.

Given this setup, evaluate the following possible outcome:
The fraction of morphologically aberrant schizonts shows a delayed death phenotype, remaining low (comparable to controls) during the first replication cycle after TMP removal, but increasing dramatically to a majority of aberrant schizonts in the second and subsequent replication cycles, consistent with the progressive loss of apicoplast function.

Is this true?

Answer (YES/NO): NO